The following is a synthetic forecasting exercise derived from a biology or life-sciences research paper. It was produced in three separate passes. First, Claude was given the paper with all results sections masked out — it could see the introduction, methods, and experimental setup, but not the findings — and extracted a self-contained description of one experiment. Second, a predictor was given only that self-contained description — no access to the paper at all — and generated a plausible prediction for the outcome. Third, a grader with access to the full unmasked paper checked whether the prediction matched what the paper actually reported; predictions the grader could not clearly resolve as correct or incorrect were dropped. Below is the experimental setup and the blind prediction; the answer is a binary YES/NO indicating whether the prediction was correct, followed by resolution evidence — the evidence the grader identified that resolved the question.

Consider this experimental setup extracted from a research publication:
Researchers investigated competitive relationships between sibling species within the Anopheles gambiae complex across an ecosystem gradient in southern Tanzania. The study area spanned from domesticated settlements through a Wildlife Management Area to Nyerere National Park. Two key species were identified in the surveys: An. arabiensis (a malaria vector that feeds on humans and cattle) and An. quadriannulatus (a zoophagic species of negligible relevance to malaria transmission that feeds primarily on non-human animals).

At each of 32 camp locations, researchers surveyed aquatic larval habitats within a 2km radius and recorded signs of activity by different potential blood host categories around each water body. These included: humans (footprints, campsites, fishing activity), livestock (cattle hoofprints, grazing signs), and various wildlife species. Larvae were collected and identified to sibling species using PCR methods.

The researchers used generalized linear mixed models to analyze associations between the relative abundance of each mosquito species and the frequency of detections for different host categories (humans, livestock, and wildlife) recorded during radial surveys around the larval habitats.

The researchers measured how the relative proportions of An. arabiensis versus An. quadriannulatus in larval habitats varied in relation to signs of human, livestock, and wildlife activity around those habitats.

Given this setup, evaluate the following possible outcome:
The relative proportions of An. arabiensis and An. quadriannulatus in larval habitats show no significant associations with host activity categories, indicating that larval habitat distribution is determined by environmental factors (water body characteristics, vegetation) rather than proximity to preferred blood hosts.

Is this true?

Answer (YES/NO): NO